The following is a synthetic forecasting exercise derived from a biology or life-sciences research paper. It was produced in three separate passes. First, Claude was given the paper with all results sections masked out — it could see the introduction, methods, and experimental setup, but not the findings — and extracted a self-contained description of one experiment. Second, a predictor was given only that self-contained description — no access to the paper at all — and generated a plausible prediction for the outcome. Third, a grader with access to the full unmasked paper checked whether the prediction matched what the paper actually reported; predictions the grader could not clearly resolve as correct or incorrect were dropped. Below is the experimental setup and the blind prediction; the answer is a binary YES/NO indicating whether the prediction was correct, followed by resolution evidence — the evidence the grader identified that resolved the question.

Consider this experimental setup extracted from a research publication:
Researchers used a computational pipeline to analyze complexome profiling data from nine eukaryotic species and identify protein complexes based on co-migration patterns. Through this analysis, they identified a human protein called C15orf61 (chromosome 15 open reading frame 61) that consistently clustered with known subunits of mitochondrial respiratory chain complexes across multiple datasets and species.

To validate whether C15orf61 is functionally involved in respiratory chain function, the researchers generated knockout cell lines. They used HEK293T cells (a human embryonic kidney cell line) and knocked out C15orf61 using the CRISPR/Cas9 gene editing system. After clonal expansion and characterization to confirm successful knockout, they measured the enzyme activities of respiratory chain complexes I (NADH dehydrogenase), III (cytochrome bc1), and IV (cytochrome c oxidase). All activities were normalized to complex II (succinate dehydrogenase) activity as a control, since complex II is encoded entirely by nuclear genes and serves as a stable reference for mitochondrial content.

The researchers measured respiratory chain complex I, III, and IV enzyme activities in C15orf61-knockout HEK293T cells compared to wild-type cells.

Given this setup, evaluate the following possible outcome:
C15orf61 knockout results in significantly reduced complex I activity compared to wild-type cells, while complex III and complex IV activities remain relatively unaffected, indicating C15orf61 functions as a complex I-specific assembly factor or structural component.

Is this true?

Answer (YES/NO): NO